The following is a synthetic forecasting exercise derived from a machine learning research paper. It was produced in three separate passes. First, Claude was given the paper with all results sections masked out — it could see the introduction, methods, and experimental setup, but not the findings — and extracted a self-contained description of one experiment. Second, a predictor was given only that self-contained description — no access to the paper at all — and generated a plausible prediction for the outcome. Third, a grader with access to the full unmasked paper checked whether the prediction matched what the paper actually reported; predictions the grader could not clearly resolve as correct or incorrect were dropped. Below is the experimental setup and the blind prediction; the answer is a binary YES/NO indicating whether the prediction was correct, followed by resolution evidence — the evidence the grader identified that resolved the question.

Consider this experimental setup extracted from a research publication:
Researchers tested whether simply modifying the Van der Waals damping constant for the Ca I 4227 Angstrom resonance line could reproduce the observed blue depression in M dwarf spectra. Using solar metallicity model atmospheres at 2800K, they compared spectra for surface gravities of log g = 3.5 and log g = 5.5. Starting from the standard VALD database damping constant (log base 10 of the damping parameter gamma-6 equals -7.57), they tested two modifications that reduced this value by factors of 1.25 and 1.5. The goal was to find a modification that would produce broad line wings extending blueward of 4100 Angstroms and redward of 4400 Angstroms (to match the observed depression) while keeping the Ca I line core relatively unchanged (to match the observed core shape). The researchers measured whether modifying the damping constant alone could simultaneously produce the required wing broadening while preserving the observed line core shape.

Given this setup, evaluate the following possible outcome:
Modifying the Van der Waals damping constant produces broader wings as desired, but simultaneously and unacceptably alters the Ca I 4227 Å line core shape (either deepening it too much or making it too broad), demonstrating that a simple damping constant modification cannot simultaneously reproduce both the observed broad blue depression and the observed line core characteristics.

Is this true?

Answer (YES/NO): YES